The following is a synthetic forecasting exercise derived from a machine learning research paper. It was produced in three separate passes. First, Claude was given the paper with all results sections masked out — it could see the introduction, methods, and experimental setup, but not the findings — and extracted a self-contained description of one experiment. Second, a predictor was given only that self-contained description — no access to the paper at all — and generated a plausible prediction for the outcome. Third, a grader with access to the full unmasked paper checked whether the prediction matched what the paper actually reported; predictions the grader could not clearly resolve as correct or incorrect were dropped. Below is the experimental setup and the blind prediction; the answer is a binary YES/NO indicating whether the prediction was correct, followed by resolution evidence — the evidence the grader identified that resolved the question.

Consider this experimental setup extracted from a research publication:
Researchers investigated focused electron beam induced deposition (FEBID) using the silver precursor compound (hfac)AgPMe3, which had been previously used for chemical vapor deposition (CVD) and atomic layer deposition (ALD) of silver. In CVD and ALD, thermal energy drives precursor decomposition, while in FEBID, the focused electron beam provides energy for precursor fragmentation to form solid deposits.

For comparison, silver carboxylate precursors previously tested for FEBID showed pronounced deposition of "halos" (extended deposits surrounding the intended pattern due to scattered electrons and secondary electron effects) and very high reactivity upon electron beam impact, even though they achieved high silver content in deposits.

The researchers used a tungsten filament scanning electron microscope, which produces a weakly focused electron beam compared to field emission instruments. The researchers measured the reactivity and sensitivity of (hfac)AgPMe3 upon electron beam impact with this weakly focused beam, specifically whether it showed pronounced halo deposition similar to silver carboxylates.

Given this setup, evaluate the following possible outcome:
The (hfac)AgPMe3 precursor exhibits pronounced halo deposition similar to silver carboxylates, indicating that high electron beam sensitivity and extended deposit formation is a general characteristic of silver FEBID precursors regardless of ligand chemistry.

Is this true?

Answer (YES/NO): YES